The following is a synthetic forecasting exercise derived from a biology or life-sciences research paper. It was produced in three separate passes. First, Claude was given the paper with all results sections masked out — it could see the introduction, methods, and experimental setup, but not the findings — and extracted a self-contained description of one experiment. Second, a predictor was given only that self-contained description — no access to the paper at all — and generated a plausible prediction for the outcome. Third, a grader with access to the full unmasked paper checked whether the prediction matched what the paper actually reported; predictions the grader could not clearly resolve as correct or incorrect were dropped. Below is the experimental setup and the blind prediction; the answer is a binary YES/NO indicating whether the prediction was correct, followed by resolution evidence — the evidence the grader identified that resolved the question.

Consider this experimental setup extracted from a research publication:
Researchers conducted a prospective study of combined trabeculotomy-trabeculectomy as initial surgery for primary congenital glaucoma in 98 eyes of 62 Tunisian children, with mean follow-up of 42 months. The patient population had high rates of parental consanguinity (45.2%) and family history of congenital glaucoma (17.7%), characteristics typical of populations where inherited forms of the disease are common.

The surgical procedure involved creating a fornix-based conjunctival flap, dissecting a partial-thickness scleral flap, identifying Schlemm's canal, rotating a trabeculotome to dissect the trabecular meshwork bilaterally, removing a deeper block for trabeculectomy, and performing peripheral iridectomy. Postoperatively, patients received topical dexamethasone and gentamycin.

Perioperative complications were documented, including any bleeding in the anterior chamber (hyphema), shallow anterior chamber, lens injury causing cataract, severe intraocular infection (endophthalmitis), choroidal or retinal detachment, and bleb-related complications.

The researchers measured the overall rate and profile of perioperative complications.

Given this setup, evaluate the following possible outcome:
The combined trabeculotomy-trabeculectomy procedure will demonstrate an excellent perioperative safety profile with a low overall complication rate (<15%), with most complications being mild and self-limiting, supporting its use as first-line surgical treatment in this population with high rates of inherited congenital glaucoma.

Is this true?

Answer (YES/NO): NO